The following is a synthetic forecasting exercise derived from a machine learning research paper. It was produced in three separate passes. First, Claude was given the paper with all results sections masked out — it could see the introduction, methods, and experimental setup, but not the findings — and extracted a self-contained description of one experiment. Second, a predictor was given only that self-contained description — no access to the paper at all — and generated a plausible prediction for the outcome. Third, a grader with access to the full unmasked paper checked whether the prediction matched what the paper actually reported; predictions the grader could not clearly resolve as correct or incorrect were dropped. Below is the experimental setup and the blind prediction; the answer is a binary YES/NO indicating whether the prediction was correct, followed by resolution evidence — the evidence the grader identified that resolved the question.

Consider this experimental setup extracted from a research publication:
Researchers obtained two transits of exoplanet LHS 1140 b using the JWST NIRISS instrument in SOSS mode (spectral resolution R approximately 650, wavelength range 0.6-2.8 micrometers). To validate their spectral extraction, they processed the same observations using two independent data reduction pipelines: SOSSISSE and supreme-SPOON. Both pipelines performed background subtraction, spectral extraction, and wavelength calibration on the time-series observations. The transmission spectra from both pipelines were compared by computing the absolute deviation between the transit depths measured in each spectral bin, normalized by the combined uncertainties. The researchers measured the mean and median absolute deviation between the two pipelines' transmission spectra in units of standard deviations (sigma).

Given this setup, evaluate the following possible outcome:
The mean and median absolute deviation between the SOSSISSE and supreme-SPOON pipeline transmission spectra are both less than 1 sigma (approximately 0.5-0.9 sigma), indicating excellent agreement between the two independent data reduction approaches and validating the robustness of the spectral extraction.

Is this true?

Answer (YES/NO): YES